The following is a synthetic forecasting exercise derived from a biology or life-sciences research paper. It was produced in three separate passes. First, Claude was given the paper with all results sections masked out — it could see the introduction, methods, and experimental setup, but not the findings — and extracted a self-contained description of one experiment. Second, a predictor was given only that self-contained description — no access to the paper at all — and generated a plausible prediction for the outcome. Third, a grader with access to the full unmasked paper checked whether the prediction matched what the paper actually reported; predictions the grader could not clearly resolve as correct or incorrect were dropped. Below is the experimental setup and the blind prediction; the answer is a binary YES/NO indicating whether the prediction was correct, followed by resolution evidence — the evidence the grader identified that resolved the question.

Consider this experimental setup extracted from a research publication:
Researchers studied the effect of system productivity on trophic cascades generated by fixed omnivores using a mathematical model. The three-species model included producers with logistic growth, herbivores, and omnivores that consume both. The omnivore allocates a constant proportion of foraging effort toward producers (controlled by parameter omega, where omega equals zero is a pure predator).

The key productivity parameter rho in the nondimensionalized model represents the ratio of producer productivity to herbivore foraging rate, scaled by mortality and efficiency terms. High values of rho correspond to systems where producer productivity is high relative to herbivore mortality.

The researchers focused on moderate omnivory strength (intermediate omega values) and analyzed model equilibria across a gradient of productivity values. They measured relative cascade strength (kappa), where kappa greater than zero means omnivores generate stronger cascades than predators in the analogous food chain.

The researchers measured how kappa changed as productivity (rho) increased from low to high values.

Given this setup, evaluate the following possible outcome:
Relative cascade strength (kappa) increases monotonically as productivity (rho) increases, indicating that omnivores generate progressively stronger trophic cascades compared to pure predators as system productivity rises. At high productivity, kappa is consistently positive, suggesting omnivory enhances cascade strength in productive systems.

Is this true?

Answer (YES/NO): YES